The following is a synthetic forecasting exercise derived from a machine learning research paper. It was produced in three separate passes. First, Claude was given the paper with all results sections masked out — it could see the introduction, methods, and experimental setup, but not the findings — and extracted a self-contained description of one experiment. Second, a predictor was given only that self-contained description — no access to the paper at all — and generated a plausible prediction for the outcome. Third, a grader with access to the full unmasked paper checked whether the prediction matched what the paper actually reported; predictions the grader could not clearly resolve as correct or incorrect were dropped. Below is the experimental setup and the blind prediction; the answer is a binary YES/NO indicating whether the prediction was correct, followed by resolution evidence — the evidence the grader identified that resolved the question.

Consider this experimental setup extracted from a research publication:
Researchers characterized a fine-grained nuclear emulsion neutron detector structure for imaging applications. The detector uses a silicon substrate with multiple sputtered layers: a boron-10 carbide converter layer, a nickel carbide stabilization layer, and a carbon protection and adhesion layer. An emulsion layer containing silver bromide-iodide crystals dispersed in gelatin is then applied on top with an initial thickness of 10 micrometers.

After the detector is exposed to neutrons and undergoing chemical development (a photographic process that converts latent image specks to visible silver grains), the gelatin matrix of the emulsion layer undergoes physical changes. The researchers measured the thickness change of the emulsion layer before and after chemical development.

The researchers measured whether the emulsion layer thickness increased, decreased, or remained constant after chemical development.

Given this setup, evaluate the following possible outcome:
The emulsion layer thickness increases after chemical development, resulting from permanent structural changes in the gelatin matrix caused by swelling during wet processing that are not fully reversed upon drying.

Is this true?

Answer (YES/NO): NO